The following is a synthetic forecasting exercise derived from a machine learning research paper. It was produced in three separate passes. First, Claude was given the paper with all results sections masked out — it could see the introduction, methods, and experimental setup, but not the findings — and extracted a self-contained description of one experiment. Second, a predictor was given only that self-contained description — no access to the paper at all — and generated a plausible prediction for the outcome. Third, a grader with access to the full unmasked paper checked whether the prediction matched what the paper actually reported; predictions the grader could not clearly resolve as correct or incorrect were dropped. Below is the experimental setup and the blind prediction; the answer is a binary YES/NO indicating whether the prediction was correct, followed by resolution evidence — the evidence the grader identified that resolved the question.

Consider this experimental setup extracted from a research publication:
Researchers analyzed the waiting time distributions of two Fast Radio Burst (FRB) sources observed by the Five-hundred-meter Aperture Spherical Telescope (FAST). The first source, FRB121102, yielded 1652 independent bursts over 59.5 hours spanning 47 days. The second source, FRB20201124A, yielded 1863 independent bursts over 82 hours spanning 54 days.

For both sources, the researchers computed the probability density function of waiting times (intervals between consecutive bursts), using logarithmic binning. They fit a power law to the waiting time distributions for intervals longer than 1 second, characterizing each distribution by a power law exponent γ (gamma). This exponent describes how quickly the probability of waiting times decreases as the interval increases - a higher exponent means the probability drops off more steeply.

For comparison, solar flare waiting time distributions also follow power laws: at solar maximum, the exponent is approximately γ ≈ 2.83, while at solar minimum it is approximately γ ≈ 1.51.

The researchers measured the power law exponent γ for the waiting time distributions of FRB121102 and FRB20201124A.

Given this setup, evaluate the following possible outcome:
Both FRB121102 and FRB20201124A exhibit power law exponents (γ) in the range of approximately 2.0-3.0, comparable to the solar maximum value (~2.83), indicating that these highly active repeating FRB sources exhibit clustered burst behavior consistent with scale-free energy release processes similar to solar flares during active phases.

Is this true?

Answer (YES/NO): YES